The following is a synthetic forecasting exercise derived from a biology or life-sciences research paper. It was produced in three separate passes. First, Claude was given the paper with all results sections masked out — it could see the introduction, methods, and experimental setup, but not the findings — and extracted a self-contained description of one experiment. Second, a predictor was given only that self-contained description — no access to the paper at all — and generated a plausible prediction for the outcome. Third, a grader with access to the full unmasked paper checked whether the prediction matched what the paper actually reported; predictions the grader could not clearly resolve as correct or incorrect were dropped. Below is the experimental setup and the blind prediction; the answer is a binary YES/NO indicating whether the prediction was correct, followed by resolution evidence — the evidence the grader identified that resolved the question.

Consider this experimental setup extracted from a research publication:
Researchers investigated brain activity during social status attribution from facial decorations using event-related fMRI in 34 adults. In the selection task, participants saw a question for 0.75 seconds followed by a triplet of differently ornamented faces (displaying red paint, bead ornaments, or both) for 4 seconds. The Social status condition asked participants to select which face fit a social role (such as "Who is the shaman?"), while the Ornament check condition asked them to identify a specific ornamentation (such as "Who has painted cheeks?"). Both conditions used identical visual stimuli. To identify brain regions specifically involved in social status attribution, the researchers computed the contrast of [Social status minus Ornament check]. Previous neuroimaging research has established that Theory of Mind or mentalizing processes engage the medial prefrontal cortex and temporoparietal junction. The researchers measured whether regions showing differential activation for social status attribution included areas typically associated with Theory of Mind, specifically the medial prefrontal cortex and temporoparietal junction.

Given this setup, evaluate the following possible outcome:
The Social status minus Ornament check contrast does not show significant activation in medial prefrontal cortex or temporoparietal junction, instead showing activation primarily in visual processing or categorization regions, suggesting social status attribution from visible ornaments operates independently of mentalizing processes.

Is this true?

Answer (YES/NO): YES